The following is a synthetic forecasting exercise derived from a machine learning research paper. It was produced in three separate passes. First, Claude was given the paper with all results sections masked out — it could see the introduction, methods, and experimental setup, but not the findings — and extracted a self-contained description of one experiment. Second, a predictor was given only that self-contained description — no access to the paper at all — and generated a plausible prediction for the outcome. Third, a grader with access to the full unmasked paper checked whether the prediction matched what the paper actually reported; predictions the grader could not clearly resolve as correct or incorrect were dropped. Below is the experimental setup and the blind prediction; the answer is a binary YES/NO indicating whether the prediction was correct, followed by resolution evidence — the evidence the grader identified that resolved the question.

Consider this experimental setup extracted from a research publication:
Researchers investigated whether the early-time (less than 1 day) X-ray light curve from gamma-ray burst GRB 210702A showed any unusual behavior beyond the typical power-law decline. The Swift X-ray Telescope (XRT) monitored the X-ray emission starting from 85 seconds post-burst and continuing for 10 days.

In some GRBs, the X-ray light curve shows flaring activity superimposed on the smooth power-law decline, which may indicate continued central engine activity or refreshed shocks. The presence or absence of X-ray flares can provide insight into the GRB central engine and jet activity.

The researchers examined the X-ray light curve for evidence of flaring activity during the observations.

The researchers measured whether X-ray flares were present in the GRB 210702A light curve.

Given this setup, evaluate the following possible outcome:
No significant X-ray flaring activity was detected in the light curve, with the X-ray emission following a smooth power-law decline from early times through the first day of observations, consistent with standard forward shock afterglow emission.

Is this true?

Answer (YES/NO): YES